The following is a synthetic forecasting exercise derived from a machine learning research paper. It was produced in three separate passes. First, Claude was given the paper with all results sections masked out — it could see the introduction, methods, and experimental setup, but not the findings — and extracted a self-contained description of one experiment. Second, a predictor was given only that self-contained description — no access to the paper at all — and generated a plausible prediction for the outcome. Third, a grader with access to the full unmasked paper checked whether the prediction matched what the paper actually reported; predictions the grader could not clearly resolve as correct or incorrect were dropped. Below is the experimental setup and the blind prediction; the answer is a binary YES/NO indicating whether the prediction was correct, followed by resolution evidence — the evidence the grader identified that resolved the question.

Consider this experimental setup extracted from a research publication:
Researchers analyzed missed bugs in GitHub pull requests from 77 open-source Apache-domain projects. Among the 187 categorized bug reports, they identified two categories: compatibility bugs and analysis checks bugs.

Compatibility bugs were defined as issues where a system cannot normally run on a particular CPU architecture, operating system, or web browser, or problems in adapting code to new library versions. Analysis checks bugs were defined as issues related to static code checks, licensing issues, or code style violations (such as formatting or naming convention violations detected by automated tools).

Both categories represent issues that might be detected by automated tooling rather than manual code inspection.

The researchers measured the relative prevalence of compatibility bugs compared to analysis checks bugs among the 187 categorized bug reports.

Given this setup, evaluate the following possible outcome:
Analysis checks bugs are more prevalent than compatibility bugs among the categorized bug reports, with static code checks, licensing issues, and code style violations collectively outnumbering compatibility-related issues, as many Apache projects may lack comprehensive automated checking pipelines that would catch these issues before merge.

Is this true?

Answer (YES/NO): YES